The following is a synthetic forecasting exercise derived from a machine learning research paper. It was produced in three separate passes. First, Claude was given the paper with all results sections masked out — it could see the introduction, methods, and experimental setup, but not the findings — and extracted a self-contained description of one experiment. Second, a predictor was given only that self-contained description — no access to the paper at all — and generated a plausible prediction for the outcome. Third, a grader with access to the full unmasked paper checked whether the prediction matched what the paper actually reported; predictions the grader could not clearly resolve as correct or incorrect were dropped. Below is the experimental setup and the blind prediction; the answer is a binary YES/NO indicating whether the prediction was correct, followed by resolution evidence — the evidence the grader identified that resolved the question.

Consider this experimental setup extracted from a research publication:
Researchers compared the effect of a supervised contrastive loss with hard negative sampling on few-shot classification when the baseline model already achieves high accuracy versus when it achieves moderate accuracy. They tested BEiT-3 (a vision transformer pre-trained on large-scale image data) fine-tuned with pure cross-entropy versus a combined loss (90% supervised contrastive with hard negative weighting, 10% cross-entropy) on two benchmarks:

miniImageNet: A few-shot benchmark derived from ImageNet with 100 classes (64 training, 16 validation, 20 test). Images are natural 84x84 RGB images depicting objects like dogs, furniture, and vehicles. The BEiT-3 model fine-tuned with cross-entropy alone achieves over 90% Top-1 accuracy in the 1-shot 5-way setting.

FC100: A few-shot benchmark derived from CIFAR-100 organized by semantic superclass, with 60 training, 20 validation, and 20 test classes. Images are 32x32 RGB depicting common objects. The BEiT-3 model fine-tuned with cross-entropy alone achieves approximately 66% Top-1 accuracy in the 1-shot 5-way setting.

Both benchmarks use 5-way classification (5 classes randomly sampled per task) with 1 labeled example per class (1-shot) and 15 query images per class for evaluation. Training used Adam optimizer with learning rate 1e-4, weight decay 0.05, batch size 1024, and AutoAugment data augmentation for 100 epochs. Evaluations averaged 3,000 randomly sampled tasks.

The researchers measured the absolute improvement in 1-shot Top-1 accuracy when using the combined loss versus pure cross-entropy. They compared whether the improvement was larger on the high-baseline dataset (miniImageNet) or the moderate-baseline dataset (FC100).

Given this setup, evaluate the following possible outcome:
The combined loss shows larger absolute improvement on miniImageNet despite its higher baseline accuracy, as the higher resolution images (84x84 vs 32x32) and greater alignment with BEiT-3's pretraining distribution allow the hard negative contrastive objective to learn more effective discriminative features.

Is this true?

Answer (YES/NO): NO